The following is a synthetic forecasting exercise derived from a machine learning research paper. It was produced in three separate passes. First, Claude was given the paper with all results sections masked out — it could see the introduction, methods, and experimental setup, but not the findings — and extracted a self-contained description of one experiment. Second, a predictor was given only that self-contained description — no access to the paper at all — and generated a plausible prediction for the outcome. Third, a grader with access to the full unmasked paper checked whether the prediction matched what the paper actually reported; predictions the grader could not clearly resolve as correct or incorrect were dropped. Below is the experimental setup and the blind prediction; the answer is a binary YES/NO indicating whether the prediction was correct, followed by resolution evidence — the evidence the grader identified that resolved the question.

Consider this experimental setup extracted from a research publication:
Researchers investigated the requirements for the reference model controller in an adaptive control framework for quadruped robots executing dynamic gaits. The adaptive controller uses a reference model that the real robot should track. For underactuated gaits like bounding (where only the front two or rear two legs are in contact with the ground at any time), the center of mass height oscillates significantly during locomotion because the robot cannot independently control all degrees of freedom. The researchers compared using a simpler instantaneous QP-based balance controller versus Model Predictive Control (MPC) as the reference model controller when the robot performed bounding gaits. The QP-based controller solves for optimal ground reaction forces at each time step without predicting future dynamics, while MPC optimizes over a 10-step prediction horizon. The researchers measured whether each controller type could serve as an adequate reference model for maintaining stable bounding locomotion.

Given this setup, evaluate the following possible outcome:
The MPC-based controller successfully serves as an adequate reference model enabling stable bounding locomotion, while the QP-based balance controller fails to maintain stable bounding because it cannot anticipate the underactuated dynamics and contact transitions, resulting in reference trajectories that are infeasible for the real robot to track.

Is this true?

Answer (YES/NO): YES